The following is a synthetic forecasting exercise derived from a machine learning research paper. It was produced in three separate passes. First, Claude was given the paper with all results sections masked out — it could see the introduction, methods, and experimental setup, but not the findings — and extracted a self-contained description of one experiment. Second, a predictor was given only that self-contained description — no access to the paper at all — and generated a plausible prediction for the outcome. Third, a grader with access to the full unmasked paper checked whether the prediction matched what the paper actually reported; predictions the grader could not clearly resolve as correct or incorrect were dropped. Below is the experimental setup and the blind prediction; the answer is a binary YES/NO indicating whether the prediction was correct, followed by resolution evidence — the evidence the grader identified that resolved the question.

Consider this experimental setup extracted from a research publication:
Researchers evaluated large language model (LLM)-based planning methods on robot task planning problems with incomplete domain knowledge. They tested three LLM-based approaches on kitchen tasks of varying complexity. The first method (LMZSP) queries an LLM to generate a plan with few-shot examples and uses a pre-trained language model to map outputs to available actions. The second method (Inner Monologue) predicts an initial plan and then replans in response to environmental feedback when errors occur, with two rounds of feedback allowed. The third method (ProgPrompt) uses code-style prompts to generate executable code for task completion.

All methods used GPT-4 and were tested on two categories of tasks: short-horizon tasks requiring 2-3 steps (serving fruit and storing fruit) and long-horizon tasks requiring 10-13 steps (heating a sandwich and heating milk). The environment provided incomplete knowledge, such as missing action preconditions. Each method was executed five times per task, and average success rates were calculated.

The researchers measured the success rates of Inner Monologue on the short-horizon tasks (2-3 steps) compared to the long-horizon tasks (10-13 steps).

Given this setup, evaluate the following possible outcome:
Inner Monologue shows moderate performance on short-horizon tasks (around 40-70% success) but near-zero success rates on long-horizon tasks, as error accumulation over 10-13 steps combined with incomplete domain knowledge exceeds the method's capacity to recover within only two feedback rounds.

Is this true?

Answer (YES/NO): NO